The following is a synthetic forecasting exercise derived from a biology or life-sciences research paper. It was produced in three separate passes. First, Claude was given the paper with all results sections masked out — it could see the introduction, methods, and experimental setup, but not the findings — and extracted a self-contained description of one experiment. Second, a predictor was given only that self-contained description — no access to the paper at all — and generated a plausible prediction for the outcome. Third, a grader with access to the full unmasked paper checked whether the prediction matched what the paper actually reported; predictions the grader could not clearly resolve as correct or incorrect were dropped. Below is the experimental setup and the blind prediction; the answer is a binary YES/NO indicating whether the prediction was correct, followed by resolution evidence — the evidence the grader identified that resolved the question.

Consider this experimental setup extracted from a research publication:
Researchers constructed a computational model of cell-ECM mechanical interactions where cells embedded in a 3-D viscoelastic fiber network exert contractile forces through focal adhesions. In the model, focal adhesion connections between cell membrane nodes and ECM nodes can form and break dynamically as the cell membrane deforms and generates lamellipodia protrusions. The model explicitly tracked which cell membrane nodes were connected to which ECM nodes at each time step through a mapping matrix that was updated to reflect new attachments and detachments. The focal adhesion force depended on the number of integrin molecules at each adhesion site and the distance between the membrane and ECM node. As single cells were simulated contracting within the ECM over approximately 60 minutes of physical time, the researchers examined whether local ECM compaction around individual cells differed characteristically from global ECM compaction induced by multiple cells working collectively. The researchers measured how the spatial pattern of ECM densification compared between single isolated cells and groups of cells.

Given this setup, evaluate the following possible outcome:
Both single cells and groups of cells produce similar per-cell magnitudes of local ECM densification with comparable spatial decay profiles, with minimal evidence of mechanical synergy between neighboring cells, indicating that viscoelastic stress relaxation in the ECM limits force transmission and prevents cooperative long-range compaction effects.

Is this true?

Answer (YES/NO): NO